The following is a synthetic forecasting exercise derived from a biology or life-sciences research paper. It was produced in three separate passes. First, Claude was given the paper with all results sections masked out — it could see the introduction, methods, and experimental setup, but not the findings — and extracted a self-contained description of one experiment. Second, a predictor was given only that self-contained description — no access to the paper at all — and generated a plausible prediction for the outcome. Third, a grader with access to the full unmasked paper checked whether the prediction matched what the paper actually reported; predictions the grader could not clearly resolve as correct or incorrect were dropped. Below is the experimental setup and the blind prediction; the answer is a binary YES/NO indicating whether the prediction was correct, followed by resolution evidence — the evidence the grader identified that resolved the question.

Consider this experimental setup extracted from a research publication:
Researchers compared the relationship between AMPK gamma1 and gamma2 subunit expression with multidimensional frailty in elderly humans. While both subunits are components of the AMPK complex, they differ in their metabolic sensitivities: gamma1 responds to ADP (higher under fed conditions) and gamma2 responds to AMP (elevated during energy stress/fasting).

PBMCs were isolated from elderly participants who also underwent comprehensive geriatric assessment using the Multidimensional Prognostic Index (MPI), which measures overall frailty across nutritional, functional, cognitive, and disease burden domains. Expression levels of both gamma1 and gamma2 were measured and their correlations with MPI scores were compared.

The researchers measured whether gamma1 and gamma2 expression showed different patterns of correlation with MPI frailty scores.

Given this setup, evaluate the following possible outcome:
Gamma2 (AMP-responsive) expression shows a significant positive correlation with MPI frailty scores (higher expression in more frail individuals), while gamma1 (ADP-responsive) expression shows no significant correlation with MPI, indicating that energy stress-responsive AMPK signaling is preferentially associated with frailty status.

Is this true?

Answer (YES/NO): NO